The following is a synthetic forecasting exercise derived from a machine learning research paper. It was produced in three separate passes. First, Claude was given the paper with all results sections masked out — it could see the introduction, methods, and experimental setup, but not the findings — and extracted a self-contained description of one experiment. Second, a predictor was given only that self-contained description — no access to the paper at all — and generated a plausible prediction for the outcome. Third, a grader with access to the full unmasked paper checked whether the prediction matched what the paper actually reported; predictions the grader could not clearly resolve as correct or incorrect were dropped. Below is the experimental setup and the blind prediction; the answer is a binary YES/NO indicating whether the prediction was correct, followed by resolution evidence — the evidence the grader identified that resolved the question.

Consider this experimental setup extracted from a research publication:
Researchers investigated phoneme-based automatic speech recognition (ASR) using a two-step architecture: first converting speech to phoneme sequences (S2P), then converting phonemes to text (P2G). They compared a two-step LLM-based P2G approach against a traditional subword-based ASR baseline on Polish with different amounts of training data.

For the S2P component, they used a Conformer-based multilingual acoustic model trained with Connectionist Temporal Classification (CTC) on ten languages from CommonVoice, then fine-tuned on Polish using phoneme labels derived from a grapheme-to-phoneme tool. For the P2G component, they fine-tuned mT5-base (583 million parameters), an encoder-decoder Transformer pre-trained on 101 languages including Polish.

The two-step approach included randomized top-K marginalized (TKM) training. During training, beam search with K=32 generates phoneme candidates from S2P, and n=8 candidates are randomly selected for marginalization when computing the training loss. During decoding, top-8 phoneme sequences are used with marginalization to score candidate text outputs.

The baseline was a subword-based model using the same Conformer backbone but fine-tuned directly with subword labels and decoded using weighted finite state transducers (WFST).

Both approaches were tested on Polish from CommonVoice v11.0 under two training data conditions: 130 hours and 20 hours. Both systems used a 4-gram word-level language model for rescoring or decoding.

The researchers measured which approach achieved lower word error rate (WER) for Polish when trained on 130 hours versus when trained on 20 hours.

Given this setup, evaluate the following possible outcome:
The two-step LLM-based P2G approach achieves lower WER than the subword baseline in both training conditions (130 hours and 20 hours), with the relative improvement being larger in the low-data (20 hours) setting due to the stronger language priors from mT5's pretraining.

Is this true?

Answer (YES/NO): NO